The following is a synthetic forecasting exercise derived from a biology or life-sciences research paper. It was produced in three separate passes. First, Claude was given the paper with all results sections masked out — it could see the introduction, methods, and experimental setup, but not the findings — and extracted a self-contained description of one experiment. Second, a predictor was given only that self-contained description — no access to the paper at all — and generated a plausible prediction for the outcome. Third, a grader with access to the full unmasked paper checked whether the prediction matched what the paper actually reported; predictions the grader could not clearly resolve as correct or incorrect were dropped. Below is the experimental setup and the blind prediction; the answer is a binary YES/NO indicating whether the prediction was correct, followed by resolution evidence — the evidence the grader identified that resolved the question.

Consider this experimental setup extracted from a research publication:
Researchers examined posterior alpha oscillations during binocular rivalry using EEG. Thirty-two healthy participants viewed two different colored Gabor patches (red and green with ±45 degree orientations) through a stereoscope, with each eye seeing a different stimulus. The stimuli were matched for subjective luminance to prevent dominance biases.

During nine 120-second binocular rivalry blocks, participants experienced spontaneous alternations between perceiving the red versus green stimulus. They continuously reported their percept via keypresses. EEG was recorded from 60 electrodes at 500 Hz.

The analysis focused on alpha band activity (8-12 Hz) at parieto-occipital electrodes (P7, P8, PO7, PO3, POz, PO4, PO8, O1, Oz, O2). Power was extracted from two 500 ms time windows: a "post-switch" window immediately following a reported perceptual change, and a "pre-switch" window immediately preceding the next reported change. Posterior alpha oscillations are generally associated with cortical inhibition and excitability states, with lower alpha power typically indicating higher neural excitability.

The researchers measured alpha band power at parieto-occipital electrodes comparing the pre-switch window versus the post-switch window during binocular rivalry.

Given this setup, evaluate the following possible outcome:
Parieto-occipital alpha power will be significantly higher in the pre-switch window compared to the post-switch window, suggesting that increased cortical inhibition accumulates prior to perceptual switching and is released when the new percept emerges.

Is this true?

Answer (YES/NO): NO